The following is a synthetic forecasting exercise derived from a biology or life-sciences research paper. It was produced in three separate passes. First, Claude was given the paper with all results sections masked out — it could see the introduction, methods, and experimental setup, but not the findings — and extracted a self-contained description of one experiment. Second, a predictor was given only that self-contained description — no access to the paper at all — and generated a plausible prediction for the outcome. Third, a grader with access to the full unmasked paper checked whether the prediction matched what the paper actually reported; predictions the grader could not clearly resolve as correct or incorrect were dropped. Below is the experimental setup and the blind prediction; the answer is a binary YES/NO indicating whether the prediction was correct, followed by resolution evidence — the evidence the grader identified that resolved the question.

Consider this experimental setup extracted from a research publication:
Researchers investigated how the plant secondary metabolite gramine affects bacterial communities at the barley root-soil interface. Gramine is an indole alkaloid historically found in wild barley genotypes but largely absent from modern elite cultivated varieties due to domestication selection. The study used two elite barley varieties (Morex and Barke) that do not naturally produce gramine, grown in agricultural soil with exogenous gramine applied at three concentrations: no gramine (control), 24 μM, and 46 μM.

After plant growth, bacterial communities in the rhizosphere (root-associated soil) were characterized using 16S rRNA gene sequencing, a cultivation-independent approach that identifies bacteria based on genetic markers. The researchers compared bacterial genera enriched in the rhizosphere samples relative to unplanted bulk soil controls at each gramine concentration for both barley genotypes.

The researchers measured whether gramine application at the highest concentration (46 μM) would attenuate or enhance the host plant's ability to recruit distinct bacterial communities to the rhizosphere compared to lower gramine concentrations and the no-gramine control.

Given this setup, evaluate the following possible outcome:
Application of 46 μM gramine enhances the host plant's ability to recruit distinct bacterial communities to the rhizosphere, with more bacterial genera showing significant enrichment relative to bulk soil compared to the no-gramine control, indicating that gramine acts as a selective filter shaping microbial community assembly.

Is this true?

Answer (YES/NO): NO